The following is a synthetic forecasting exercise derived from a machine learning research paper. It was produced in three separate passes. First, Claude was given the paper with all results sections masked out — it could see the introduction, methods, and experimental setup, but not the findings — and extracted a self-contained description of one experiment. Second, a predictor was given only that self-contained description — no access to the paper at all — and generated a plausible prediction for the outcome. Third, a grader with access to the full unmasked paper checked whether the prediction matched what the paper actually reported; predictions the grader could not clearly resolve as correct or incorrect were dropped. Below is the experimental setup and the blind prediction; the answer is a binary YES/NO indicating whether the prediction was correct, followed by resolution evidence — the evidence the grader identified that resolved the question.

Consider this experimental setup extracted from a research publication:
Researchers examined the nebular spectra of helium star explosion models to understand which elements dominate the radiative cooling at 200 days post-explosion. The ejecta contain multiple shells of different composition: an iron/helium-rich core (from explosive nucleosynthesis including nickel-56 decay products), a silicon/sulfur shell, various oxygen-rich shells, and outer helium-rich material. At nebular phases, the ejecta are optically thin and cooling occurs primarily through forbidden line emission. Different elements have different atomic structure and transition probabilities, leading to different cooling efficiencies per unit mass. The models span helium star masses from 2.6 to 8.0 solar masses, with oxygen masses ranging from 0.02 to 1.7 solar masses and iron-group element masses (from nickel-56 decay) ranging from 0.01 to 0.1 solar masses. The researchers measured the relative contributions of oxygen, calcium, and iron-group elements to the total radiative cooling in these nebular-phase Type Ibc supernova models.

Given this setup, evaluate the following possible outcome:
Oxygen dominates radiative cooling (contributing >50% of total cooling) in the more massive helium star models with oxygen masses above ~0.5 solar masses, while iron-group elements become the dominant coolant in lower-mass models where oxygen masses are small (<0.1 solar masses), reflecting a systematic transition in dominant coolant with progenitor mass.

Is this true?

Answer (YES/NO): NO